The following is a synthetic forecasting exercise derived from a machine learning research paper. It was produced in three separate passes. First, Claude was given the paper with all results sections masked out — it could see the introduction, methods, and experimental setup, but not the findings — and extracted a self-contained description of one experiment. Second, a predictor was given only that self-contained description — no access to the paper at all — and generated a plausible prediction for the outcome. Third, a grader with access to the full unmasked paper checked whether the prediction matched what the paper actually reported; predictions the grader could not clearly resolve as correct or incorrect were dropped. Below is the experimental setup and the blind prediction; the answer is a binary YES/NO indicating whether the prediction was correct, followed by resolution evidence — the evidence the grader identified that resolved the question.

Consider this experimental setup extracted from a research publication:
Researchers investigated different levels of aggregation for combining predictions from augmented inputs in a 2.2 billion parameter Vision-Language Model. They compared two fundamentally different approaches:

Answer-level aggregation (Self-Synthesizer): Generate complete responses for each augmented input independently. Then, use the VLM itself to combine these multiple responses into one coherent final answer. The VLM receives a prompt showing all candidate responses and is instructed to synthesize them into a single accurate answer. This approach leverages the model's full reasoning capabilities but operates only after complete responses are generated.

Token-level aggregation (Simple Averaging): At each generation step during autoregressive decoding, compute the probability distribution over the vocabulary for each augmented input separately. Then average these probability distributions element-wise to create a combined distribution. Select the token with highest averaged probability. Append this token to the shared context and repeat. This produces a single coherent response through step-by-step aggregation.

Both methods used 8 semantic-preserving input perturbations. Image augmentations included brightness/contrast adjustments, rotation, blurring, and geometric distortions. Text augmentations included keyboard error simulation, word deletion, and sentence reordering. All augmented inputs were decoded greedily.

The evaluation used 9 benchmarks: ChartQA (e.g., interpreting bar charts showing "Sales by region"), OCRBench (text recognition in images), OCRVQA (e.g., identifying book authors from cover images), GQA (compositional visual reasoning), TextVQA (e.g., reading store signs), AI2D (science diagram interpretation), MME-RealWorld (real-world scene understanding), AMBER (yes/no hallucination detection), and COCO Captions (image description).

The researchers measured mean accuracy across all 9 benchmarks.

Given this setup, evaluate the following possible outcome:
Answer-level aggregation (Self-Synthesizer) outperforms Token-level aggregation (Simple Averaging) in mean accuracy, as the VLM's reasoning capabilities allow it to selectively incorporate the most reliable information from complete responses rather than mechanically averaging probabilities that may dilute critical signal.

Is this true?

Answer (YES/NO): NO